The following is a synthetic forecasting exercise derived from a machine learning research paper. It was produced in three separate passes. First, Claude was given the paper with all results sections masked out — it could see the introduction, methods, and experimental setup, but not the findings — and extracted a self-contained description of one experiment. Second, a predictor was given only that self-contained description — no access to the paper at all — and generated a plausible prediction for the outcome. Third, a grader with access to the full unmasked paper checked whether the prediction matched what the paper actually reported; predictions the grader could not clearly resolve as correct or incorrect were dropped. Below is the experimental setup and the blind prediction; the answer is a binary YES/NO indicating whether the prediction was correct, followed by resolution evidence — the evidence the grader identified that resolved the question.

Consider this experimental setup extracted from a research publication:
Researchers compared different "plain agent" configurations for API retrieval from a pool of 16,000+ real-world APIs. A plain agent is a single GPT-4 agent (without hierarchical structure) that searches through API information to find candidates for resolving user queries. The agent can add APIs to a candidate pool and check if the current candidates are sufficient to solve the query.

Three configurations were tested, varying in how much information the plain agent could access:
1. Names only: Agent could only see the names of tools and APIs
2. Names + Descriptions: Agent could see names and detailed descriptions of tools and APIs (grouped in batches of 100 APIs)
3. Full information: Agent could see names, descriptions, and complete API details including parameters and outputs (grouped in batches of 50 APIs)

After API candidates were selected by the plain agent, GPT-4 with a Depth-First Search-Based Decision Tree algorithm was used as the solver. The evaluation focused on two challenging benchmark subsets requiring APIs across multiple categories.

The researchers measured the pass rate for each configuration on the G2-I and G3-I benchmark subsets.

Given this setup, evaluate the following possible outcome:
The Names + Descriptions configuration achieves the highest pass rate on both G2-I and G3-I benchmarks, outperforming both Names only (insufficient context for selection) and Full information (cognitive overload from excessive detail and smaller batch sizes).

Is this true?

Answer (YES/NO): NO